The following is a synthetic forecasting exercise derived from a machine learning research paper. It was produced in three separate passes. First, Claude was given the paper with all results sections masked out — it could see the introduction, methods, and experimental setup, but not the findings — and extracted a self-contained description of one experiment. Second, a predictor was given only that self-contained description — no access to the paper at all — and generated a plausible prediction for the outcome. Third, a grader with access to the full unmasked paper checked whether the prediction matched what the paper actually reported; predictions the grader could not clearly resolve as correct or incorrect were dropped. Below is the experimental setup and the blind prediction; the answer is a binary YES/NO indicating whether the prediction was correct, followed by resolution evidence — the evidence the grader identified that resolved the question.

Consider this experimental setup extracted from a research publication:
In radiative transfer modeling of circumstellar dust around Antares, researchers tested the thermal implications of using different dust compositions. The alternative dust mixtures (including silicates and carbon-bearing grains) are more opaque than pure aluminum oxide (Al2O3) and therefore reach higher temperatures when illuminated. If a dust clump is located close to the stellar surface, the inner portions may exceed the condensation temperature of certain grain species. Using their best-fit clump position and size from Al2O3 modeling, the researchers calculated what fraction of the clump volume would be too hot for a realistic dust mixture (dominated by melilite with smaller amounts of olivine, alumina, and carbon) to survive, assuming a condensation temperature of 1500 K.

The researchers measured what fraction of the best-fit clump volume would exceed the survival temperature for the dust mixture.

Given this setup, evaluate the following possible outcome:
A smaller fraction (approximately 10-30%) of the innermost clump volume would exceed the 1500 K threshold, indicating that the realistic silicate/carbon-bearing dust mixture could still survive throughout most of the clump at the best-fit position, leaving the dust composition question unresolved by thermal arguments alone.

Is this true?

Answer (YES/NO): NO